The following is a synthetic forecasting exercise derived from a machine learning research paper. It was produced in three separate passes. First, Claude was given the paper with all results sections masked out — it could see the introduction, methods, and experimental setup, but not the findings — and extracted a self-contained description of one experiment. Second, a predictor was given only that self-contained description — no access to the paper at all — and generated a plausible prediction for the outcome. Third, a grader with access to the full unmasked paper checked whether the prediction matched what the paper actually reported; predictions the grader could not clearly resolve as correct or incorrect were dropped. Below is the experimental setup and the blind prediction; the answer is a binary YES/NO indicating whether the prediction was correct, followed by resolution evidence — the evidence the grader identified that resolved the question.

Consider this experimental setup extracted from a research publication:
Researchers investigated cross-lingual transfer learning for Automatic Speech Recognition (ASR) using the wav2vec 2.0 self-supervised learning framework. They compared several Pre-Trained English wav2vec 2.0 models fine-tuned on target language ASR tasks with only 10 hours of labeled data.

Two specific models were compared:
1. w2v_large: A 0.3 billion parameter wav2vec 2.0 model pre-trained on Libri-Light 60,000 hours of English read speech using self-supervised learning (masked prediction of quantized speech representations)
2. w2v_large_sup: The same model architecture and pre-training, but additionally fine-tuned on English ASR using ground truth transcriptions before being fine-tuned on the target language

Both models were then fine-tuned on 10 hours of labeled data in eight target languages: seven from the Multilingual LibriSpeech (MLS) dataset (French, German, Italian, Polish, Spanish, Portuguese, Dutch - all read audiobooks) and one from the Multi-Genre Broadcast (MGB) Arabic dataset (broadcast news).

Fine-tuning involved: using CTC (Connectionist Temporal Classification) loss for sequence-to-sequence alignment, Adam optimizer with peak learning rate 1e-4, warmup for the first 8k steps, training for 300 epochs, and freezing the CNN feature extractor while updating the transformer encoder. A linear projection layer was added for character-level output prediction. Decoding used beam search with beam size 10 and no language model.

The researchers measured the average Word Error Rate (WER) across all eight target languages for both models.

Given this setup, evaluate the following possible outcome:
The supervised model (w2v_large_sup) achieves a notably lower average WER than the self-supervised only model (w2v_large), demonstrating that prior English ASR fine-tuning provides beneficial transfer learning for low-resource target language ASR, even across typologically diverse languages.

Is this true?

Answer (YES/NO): NO